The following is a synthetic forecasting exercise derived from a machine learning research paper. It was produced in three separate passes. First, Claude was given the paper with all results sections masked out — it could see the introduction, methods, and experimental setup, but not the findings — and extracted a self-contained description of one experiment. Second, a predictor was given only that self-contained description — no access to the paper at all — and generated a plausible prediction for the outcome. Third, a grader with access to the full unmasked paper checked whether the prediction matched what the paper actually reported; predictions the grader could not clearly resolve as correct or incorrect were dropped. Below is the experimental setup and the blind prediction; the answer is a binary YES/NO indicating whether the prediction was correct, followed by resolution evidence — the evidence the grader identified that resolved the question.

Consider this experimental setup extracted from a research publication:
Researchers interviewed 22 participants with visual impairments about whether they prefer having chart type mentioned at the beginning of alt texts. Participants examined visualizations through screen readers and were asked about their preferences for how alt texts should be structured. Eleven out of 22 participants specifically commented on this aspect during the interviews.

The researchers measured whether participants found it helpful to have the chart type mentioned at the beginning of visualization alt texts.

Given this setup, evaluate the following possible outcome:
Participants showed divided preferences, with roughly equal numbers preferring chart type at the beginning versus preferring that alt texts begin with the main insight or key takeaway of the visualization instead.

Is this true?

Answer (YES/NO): NO